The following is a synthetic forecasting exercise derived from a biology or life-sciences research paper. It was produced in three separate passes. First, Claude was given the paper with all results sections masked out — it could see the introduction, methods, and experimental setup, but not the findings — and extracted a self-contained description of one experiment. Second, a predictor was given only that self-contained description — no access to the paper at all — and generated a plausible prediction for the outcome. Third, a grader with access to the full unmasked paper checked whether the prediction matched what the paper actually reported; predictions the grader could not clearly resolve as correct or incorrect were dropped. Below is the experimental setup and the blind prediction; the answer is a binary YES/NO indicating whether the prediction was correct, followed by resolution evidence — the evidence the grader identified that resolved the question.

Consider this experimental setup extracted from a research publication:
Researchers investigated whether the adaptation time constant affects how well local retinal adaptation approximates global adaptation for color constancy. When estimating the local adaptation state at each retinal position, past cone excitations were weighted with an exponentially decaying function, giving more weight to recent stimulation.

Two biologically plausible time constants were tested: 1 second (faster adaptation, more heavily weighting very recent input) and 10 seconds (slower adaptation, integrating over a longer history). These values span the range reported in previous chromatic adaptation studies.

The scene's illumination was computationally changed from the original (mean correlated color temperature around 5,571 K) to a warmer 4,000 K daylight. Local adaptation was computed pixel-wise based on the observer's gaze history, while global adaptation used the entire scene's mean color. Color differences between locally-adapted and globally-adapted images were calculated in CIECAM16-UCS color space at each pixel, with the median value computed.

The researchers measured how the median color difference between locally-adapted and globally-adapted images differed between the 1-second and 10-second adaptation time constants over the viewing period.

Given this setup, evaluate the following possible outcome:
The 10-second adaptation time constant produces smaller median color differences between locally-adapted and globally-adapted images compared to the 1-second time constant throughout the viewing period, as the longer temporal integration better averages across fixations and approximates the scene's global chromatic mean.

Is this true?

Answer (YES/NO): YES